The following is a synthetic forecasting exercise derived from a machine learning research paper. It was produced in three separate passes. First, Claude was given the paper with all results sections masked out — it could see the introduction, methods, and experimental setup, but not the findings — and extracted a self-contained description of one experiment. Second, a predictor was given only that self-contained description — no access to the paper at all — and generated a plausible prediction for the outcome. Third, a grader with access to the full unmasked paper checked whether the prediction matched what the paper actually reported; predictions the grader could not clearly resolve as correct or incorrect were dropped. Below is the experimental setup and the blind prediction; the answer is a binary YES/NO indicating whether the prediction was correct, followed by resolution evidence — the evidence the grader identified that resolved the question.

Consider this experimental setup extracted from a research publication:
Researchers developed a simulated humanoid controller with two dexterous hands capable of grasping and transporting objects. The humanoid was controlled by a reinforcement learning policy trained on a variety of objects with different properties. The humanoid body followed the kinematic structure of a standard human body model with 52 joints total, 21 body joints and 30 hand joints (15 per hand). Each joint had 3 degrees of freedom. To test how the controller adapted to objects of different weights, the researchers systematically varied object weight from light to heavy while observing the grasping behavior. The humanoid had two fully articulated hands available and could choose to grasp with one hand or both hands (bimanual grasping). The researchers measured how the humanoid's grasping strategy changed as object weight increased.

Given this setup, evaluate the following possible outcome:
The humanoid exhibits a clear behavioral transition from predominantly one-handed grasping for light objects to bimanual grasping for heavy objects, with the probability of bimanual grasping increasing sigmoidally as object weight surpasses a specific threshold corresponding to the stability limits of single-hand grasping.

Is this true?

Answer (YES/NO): NO